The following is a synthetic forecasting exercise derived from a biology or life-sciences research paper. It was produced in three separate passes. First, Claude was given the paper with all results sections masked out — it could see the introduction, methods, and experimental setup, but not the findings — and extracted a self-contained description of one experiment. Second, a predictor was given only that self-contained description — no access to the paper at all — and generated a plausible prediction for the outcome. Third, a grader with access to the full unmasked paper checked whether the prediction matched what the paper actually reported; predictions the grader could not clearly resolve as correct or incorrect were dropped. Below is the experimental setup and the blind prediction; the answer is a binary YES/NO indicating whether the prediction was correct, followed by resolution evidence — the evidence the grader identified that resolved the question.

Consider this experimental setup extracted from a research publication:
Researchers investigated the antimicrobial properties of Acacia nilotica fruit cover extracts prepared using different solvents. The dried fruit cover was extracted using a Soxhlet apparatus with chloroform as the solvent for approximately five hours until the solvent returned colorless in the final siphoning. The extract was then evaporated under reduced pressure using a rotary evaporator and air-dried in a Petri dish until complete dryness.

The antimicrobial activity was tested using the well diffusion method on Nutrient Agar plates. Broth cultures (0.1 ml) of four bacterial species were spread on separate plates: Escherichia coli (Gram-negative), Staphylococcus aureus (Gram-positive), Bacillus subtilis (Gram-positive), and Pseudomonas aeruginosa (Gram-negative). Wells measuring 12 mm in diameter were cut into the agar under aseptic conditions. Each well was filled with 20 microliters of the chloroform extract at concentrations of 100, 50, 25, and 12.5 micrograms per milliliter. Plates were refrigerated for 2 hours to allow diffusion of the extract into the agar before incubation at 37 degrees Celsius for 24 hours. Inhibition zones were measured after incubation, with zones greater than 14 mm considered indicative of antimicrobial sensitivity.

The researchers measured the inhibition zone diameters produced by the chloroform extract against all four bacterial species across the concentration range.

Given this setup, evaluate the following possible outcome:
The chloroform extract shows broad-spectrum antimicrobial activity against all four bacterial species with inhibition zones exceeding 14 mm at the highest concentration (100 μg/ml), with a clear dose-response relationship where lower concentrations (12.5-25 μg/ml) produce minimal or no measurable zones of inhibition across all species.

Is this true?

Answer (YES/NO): NO